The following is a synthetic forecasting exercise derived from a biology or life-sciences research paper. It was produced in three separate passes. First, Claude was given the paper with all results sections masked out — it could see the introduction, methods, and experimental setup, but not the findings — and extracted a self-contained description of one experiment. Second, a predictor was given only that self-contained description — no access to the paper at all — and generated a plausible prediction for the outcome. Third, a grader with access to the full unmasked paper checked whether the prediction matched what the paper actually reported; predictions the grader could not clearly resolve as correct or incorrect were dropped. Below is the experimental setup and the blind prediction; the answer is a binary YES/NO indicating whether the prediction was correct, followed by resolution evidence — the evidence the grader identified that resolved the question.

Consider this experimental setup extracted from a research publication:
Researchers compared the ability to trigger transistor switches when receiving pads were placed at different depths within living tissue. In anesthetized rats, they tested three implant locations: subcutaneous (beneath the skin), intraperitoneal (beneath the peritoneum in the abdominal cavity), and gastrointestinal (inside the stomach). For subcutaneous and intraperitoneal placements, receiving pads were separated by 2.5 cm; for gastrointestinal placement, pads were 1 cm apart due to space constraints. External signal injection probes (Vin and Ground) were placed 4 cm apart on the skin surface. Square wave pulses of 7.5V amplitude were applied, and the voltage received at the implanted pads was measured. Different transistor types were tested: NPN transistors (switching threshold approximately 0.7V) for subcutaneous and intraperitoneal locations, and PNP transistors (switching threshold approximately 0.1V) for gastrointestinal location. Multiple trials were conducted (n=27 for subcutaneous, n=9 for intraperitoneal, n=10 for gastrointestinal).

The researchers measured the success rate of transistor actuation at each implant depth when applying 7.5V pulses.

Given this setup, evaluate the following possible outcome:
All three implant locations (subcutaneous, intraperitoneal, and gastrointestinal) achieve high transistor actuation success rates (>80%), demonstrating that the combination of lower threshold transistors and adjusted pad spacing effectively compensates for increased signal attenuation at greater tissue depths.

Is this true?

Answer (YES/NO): NO